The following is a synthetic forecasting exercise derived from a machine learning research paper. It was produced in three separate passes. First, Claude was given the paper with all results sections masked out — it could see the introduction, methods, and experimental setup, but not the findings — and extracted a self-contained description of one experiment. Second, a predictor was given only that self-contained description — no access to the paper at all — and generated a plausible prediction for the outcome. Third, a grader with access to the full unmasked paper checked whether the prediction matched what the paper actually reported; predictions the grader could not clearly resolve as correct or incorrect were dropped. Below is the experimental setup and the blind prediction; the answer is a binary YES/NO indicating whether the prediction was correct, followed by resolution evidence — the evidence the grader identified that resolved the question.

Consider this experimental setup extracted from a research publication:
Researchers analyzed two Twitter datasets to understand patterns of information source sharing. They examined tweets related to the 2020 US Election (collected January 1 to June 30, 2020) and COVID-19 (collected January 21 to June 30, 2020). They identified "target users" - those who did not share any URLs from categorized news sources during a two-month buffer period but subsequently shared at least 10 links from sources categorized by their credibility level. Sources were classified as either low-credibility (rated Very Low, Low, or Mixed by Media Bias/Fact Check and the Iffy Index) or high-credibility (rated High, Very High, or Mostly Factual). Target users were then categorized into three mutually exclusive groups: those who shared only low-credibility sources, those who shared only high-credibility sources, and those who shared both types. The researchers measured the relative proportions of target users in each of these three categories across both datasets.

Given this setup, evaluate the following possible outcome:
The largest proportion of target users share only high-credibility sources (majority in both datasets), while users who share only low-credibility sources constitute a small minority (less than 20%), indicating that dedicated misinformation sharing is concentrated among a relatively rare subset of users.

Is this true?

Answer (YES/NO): NO